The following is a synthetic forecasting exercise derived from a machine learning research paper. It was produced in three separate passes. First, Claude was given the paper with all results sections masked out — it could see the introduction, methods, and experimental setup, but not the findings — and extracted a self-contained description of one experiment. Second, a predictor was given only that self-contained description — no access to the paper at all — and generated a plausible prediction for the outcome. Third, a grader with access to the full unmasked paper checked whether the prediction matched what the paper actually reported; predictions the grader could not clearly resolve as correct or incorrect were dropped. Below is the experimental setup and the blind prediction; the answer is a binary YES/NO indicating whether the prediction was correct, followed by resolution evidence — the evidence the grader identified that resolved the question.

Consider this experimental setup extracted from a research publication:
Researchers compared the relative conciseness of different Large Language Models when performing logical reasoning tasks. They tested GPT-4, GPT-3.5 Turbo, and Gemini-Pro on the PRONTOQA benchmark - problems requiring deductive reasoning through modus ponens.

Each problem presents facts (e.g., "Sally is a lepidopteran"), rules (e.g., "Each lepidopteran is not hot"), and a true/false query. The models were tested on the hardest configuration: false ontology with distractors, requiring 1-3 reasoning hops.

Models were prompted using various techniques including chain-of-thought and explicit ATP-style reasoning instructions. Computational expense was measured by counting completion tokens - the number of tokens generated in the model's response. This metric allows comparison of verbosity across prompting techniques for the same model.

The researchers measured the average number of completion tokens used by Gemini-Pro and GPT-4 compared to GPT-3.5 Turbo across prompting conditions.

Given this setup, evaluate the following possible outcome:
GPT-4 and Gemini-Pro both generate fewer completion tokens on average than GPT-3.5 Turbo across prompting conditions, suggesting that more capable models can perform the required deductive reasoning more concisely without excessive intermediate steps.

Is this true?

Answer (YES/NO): YES